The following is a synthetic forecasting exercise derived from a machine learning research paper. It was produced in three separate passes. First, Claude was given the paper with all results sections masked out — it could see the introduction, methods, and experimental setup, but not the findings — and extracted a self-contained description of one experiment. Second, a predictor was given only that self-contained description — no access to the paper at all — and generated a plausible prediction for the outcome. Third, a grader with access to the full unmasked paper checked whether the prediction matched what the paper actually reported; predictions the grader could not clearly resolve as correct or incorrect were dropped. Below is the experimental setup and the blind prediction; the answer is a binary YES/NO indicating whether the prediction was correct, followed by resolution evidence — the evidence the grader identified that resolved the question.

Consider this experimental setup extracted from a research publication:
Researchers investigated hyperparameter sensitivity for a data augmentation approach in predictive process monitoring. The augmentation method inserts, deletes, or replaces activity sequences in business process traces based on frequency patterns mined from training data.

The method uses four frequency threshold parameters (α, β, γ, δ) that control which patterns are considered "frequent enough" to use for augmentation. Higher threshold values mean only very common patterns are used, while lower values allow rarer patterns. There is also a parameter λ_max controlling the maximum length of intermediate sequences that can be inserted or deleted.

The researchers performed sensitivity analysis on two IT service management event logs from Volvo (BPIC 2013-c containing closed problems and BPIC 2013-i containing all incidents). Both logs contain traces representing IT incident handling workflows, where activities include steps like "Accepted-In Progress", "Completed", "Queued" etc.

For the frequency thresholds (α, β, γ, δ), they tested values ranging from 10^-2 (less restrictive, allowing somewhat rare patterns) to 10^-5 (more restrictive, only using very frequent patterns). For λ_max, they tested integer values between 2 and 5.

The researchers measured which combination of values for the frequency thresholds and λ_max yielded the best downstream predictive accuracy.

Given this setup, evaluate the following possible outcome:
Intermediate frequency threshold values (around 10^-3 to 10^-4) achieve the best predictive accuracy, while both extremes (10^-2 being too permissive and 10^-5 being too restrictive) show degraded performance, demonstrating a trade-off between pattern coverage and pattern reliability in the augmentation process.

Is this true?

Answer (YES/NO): YES